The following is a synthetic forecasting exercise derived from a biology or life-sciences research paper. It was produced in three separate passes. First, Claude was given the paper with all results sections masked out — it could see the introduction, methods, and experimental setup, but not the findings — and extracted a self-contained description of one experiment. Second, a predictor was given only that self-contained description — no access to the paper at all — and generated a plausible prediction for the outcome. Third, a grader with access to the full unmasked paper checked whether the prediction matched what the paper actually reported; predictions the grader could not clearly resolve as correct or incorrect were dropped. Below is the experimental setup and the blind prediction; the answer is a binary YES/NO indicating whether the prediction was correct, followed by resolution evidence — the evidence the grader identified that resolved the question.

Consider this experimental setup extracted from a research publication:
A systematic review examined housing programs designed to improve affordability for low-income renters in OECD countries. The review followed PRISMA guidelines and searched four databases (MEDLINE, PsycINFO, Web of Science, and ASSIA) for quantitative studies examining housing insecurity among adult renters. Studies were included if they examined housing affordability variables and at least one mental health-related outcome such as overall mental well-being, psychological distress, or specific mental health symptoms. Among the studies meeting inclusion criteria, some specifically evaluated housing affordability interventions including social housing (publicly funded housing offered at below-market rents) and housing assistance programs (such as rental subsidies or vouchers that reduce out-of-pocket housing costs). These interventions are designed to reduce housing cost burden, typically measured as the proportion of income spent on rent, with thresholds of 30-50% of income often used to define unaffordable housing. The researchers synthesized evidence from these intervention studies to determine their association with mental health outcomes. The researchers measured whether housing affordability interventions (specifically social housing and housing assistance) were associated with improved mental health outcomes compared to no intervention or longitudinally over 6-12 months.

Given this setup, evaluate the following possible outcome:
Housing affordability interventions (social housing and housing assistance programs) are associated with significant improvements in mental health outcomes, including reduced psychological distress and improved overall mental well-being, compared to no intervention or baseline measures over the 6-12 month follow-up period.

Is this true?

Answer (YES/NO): NO